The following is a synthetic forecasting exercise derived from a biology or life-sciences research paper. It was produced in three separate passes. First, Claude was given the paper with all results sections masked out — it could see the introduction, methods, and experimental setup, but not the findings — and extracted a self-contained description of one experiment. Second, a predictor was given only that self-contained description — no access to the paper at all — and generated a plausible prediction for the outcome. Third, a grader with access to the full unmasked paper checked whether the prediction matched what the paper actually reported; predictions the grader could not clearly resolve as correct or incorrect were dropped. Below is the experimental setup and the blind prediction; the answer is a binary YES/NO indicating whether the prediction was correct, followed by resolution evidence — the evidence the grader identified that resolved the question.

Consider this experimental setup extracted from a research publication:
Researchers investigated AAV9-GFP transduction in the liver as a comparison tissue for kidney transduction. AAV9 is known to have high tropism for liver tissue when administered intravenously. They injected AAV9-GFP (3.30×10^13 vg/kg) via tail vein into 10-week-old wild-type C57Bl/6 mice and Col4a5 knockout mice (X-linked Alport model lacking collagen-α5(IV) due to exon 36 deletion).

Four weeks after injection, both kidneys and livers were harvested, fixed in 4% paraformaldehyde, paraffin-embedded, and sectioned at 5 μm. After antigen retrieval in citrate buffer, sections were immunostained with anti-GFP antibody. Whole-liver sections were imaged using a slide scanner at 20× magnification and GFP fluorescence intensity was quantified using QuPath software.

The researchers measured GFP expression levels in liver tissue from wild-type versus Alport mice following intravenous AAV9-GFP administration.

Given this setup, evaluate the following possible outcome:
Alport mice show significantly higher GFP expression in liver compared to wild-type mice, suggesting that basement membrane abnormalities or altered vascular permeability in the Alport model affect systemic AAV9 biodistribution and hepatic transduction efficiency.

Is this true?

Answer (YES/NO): NO